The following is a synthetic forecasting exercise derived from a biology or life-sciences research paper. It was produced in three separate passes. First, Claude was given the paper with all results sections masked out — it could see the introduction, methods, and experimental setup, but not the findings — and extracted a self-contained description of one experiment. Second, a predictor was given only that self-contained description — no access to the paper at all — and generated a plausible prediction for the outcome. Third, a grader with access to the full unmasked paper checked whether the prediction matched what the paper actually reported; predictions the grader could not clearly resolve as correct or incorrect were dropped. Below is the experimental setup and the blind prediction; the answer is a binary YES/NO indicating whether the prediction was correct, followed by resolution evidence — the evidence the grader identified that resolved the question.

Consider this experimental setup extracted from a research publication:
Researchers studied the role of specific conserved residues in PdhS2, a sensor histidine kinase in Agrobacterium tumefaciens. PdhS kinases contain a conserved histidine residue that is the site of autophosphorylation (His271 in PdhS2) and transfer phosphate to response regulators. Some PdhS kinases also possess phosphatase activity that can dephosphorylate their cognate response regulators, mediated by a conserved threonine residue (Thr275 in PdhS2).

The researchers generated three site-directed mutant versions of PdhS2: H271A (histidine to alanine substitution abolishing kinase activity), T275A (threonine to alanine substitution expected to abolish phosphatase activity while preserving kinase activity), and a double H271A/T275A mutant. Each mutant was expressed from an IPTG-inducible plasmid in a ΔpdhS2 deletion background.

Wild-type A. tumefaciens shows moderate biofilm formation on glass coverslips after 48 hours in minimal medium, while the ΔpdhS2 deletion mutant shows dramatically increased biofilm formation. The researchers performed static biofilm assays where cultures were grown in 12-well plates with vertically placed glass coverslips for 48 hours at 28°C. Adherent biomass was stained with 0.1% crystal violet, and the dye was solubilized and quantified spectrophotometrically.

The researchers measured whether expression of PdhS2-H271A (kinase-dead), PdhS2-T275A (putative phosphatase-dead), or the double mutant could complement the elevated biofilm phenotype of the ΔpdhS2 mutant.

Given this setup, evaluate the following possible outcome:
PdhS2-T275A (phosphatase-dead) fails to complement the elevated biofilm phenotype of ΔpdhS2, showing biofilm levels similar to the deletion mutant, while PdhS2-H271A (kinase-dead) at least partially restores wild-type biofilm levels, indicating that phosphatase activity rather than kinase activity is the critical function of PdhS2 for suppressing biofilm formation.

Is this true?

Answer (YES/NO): YES